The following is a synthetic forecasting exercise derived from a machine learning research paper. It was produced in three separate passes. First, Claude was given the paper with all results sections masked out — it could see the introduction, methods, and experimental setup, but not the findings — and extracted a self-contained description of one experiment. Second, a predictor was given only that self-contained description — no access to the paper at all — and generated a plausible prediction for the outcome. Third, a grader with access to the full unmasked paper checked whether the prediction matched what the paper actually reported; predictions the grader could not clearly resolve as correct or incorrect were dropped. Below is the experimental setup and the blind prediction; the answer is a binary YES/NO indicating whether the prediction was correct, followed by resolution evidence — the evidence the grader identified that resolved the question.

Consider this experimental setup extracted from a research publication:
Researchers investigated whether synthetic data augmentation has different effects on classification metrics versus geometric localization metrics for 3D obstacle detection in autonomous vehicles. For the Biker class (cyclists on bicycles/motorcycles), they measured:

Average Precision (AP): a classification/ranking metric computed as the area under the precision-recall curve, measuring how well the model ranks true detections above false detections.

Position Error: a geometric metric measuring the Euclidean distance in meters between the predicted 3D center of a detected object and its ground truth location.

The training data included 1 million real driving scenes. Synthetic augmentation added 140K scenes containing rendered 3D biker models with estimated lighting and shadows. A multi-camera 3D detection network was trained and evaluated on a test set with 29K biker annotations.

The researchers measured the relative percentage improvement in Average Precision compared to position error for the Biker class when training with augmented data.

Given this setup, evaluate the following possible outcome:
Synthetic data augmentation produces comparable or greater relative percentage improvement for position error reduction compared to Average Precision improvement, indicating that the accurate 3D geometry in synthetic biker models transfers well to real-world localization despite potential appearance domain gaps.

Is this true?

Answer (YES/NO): YES